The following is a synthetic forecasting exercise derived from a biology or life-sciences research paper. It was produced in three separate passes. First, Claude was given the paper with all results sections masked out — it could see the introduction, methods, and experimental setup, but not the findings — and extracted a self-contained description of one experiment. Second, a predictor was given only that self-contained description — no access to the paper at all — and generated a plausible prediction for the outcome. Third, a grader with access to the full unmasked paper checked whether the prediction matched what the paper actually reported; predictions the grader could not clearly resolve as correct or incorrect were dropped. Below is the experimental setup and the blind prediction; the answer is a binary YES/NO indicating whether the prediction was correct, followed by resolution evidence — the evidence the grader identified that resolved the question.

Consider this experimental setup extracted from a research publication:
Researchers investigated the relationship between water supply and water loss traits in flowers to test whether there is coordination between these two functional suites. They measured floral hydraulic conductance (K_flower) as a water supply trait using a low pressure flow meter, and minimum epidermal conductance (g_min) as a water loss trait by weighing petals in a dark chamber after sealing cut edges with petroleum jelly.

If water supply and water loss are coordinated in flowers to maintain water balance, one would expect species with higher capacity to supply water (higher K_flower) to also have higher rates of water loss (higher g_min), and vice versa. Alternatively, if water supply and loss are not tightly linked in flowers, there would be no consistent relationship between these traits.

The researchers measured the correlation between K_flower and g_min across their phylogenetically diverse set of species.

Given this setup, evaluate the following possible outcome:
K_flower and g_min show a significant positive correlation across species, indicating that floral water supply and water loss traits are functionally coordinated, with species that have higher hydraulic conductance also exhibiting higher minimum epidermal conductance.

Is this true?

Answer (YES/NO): YES